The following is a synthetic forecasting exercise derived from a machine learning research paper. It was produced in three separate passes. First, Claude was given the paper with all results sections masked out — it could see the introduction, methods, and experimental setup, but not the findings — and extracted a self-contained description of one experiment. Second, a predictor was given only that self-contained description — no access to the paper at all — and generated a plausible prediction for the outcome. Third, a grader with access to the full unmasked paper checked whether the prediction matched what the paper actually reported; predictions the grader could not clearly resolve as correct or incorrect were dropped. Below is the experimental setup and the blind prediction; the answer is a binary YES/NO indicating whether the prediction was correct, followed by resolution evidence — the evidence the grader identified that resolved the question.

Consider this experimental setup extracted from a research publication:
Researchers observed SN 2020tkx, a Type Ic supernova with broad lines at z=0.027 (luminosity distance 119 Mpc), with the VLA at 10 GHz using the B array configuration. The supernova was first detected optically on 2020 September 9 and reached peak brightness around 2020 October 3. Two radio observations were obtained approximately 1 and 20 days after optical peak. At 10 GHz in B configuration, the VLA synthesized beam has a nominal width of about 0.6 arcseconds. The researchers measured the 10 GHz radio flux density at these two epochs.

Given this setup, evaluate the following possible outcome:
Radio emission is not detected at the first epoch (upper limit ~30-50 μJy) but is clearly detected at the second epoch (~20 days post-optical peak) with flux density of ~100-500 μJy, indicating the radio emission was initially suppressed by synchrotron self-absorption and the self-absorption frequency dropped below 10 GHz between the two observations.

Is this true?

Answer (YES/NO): NO